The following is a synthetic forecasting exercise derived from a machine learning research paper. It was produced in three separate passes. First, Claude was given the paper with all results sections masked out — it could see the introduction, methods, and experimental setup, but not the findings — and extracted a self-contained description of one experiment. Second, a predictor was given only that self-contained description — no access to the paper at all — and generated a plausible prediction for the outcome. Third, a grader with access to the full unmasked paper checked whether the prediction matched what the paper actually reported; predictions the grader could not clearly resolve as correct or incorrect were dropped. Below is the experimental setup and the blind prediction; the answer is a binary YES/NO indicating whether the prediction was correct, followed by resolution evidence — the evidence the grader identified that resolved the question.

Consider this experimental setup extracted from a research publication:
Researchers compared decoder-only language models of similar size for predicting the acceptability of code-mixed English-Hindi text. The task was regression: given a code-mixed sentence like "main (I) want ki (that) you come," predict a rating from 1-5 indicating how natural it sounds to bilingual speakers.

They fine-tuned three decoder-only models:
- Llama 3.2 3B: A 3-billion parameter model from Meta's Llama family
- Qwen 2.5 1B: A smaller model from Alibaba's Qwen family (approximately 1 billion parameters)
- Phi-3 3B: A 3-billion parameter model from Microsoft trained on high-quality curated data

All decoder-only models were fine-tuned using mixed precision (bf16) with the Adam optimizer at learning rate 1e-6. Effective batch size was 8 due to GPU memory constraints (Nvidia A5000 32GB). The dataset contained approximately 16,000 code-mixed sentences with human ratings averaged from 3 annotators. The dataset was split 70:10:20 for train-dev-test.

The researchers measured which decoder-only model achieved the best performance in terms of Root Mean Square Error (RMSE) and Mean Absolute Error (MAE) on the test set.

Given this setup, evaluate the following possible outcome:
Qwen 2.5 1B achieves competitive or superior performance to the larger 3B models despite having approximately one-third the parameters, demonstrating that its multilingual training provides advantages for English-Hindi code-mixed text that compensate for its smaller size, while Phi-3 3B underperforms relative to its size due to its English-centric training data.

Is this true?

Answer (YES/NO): NO